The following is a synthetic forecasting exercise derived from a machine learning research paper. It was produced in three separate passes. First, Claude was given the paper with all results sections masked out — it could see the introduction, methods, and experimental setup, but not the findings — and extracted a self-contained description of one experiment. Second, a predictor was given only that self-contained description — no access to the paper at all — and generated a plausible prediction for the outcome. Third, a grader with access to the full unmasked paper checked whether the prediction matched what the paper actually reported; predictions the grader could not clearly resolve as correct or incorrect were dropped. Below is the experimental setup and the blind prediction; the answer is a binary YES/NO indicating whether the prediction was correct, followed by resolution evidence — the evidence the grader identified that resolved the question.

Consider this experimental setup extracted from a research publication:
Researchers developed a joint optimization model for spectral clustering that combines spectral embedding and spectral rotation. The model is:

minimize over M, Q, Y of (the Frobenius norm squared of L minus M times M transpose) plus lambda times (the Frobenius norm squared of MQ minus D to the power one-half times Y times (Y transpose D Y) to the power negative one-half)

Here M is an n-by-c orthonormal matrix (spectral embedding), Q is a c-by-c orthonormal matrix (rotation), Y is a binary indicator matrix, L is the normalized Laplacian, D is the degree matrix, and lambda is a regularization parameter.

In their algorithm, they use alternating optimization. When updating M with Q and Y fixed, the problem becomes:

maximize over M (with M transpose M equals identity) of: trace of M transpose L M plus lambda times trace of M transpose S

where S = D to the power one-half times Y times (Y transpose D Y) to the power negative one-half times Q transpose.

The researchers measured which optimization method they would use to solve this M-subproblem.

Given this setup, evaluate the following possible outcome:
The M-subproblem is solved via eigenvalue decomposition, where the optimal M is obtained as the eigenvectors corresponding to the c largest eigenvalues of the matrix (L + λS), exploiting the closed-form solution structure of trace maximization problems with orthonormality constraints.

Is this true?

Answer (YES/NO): NO